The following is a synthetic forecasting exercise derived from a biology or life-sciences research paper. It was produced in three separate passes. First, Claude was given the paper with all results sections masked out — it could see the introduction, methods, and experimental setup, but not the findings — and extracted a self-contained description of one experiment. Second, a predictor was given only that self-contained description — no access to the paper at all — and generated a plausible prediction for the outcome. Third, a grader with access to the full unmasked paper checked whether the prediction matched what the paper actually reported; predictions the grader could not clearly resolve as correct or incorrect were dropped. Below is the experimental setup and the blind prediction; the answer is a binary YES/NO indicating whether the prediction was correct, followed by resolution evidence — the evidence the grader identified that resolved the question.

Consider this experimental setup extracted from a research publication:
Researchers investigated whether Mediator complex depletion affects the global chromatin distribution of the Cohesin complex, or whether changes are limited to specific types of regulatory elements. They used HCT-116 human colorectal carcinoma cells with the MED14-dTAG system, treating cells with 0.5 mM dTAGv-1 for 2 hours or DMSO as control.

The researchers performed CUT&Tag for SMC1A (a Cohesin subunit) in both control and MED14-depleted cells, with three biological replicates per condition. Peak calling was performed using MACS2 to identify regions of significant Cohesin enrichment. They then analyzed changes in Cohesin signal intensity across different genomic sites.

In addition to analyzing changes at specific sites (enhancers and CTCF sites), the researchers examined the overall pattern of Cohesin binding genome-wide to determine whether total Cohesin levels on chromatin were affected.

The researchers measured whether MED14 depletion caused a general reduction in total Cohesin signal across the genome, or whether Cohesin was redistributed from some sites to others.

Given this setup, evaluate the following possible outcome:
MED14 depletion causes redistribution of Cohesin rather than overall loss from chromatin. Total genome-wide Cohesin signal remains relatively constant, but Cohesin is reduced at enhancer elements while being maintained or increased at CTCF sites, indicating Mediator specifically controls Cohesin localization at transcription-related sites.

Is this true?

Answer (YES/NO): YES